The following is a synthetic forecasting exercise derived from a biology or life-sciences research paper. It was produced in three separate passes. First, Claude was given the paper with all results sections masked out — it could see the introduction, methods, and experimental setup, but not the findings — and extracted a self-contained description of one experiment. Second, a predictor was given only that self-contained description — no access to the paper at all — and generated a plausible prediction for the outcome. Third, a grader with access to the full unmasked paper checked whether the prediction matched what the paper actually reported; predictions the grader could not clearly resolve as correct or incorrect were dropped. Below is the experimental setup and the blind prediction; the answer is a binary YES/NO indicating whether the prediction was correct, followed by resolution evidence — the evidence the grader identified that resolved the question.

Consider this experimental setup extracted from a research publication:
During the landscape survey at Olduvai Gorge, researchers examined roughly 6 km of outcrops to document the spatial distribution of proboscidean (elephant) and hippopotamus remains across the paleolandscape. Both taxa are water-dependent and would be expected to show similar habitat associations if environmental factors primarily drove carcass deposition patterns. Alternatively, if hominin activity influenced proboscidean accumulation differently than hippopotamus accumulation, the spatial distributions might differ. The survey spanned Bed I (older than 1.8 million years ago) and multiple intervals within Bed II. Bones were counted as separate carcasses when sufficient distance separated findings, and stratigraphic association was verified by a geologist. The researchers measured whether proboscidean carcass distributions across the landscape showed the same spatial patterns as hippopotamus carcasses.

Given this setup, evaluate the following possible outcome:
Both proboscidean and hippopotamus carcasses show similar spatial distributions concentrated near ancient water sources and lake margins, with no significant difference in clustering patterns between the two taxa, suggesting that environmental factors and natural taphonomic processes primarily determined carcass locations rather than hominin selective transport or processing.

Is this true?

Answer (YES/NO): NO